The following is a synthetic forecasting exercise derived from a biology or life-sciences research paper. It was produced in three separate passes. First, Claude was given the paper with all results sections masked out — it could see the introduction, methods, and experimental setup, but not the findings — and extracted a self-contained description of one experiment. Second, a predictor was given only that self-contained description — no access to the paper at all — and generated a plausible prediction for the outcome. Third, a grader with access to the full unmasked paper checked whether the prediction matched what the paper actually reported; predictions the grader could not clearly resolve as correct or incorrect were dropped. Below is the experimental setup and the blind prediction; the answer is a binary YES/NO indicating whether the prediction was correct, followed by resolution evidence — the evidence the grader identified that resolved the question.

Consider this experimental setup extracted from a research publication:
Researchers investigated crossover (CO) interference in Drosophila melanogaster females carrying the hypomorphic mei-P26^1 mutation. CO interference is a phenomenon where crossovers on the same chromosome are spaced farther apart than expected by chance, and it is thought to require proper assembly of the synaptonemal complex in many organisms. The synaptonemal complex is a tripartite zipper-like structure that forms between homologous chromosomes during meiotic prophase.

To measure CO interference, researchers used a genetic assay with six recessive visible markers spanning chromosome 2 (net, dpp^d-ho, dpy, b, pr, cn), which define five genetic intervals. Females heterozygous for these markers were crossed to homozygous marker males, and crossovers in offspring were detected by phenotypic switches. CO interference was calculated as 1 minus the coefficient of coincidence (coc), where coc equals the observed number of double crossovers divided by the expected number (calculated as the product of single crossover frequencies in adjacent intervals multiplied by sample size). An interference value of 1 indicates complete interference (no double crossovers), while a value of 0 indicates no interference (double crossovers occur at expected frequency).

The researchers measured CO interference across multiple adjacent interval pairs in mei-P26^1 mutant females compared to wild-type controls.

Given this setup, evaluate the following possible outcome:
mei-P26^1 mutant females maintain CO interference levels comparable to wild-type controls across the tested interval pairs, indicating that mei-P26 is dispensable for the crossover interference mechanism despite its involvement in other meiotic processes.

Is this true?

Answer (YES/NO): NO